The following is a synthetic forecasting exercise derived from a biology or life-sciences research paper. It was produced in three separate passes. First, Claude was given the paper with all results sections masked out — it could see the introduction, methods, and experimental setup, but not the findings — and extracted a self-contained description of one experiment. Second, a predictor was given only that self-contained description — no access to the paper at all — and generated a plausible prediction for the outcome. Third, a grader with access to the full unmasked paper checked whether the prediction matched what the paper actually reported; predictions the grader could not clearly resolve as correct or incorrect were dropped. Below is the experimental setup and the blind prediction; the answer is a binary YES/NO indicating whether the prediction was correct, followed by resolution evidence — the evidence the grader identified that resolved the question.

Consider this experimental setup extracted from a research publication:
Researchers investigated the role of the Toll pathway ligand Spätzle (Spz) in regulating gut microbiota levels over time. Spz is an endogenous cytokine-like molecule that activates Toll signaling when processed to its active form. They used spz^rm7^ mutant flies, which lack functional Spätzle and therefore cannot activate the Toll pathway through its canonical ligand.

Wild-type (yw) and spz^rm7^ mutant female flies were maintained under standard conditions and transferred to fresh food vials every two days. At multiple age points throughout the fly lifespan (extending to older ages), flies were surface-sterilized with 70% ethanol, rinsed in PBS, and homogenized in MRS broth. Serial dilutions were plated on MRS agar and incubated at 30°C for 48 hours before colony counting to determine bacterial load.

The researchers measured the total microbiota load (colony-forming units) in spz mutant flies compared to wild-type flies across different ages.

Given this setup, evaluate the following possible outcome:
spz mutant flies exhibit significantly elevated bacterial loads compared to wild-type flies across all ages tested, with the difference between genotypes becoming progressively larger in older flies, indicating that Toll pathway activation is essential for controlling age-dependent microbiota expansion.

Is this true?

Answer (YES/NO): NO